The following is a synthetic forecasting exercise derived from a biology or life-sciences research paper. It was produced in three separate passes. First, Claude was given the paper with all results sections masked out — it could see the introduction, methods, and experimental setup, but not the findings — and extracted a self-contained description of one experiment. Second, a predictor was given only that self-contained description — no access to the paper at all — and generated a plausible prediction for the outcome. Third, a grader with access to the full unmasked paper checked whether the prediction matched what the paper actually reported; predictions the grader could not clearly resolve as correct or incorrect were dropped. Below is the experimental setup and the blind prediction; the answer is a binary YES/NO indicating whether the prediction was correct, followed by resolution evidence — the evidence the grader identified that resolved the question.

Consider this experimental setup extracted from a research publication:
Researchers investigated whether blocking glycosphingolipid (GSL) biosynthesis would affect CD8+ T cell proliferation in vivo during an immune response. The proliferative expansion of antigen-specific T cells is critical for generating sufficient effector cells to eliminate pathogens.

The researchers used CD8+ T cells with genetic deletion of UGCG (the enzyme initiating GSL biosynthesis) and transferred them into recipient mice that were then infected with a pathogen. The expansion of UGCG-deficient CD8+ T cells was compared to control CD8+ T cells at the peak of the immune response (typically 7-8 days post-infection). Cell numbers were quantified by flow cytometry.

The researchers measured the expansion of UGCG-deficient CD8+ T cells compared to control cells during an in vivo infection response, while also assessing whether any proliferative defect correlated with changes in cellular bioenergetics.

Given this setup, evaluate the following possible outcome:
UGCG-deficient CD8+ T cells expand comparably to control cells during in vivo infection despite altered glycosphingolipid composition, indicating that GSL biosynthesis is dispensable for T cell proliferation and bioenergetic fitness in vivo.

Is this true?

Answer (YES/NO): NO